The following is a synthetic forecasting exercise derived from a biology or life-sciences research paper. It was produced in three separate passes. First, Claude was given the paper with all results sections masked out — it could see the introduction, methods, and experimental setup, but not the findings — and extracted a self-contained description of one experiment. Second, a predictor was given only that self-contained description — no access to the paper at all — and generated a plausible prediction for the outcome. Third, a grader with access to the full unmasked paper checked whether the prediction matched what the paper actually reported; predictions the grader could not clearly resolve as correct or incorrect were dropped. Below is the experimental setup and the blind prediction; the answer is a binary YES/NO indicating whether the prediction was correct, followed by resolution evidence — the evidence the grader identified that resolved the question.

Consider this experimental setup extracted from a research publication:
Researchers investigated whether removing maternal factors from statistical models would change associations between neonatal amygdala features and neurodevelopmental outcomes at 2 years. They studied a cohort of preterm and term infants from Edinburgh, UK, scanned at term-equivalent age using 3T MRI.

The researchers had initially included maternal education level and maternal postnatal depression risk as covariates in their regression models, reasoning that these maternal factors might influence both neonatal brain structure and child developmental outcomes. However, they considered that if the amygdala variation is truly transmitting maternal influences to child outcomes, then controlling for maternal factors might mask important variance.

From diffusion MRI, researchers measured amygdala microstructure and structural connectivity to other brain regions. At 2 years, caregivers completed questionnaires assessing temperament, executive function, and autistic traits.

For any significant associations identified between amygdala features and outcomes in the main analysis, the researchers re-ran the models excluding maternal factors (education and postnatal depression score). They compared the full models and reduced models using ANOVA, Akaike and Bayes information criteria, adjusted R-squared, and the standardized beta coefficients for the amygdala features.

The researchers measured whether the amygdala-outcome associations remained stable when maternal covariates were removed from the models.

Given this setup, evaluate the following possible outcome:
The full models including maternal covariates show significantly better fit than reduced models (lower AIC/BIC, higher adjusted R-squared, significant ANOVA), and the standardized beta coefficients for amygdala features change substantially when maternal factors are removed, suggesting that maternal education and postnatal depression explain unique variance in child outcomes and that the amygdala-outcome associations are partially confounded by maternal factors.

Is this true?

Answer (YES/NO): NO